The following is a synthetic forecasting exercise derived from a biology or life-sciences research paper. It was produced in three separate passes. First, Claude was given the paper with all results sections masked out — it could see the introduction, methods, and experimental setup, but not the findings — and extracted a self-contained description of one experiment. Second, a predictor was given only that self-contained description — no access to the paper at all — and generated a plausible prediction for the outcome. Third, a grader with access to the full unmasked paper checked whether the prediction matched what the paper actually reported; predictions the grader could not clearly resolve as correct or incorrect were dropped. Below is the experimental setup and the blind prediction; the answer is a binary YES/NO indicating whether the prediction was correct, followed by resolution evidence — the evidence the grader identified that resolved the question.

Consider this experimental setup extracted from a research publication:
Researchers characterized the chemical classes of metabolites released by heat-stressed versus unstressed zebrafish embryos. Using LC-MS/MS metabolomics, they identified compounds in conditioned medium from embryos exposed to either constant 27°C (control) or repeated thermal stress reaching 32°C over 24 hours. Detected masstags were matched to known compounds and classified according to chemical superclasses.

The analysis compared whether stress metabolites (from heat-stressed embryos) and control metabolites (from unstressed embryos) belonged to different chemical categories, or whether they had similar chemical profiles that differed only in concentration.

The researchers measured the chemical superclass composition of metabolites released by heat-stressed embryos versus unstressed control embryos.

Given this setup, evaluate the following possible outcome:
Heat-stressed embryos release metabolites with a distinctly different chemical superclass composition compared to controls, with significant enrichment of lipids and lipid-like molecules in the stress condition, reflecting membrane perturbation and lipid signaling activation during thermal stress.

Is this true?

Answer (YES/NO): YES